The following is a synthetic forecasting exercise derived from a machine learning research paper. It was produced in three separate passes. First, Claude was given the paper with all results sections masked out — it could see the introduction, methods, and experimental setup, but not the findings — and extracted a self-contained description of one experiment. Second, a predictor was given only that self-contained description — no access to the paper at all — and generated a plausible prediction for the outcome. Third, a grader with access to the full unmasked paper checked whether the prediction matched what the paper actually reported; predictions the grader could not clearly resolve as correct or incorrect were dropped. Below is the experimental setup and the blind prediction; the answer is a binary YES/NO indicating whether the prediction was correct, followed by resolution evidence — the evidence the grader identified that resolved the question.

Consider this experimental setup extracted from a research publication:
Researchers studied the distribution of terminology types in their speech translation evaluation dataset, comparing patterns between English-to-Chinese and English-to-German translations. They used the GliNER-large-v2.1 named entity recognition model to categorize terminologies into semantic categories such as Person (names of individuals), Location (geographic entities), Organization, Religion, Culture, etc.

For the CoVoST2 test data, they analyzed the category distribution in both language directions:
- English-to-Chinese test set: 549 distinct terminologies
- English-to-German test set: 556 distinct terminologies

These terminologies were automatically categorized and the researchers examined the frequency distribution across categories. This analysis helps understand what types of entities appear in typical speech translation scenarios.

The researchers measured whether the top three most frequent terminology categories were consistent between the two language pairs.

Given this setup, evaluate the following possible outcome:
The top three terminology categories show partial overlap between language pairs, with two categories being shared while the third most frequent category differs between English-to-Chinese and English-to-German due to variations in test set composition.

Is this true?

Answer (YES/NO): NO